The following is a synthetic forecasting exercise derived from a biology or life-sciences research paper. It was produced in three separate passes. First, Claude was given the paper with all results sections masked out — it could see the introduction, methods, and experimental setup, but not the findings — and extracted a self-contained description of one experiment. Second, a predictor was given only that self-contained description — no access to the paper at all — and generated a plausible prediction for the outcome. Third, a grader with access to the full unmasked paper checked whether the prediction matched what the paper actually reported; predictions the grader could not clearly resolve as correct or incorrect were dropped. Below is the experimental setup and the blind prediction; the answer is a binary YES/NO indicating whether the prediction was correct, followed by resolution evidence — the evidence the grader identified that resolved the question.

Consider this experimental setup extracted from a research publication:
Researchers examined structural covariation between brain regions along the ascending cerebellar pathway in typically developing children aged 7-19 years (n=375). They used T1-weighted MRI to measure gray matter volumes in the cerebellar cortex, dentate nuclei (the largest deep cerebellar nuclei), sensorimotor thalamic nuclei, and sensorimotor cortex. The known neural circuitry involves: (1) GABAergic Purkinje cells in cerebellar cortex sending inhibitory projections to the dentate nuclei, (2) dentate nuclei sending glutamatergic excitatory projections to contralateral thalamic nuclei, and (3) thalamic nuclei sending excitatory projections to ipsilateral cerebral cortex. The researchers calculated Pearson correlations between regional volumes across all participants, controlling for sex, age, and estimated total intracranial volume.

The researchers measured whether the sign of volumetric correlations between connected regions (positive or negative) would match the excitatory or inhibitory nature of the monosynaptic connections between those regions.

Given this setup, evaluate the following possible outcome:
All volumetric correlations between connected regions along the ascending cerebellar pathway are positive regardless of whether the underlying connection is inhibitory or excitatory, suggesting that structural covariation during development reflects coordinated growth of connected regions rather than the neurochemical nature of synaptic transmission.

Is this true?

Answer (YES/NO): NO